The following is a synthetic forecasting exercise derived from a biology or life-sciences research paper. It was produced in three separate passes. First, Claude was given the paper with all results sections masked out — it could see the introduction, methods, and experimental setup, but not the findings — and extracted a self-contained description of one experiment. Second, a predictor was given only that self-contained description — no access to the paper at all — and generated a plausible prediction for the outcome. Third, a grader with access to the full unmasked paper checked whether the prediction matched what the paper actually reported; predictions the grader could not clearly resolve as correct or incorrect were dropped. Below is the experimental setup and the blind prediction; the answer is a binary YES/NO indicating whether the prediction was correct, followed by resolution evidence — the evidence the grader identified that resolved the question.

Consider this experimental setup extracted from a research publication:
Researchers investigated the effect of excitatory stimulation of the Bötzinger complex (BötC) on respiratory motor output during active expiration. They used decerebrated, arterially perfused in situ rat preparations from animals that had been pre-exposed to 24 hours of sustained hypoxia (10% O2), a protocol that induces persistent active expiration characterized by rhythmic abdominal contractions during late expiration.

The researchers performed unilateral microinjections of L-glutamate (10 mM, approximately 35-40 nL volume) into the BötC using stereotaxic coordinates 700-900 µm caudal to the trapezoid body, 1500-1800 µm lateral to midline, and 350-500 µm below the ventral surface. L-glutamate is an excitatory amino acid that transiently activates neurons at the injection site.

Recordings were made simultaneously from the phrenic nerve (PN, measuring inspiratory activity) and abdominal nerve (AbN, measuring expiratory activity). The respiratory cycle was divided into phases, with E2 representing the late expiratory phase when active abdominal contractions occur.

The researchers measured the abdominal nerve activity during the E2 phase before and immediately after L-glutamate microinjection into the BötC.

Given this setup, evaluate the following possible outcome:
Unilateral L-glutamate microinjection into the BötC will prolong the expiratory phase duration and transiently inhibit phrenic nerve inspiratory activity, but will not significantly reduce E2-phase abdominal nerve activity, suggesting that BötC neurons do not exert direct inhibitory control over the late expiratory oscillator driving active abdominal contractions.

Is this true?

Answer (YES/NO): NO